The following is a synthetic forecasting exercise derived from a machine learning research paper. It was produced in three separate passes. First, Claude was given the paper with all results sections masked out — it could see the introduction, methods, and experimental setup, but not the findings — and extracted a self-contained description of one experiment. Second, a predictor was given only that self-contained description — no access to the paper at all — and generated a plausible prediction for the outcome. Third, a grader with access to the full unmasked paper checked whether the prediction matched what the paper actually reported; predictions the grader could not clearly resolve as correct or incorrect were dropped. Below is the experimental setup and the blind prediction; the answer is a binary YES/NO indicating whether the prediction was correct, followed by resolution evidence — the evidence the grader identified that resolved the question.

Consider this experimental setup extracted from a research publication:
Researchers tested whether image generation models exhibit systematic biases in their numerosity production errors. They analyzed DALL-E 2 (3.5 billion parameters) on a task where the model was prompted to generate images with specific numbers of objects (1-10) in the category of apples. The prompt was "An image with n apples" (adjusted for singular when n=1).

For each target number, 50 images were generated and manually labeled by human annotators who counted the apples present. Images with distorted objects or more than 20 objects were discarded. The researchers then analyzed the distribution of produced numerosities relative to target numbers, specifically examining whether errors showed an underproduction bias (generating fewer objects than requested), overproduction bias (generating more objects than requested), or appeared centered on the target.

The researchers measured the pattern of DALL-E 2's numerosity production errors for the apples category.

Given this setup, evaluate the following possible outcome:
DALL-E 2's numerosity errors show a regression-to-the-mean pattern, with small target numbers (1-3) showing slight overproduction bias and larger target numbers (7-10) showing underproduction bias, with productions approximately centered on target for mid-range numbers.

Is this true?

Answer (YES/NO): NO